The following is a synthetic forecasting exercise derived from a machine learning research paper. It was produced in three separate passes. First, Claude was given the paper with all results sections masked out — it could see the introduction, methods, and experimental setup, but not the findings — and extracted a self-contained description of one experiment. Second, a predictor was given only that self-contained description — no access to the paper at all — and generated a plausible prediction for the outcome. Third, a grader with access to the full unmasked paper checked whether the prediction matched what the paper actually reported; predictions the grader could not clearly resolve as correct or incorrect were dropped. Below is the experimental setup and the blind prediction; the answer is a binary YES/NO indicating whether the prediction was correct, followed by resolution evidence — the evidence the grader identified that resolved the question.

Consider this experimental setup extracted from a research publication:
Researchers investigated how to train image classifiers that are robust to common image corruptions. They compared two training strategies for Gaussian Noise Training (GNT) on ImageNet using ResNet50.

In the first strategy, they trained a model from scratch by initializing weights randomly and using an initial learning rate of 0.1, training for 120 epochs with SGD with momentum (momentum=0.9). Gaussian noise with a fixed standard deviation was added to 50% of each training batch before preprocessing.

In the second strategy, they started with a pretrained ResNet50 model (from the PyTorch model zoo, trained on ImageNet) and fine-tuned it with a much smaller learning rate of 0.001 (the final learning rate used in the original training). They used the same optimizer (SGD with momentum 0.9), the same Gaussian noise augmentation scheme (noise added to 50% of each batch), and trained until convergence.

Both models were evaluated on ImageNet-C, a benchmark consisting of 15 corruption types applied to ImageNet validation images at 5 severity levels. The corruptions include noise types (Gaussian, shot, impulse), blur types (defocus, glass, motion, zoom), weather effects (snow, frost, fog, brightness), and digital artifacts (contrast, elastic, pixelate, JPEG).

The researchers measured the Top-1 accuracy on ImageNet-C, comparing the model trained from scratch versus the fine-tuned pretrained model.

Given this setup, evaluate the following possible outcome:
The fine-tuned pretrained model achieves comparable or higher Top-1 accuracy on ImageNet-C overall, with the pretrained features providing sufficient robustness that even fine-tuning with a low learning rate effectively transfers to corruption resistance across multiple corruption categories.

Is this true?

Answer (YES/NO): YES